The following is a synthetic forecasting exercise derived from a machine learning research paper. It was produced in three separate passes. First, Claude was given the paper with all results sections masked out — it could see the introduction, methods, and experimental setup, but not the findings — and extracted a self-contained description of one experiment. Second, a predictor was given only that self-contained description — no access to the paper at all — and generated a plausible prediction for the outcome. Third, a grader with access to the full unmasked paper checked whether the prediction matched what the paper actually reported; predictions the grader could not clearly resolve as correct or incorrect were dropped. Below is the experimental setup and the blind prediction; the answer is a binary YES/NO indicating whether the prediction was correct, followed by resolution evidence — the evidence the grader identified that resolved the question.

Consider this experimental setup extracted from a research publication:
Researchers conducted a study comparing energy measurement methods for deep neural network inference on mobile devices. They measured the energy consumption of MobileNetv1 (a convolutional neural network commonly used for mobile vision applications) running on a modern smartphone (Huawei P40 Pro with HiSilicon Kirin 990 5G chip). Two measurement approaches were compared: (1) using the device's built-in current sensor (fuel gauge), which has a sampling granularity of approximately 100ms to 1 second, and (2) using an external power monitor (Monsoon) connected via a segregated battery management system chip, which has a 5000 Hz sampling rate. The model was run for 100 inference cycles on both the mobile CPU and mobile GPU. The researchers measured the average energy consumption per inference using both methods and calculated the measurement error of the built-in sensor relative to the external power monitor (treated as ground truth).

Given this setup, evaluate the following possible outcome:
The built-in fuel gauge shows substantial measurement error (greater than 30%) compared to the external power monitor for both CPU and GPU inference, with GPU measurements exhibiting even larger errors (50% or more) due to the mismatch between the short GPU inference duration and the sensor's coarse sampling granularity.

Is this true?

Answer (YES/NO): NO